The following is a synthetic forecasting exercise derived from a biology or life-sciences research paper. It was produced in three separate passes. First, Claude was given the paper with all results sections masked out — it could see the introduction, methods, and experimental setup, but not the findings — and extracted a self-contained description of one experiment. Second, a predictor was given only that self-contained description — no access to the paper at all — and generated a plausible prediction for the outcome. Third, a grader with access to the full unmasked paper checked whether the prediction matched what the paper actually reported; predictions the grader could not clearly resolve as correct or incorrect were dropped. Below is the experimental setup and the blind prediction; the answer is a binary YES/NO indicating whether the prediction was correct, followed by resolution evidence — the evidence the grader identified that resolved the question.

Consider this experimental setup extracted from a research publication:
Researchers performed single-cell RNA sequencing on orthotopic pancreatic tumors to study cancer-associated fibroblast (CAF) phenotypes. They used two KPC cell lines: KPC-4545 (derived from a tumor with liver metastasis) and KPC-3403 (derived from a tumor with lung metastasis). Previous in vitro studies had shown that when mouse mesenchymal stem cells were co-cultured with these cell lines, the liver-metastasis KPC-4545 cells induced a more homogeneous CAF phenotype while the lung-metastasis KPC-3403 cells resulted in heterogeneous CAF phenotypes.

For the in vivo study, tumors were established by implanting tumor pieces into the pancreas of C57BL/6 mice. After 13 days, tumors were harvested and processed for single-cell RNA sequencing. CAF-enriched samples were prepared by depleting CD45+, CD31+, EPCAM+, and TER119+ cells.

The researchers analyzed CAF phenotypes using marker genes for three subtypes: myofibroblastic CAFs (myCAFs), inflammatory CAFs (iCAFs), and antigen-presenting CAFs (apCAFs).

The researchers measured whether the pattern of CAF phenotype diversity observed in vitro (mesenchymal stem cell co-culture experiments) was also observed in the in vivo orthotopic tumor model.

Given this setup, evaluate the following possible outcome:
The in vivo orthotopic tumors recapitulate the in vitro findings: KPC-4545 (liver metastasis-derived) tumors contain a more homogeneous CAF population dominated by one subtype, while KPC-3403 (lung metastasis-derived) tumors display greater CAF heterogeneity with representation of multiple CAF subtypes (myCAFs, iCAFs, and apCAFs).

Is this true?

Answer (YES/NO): NO